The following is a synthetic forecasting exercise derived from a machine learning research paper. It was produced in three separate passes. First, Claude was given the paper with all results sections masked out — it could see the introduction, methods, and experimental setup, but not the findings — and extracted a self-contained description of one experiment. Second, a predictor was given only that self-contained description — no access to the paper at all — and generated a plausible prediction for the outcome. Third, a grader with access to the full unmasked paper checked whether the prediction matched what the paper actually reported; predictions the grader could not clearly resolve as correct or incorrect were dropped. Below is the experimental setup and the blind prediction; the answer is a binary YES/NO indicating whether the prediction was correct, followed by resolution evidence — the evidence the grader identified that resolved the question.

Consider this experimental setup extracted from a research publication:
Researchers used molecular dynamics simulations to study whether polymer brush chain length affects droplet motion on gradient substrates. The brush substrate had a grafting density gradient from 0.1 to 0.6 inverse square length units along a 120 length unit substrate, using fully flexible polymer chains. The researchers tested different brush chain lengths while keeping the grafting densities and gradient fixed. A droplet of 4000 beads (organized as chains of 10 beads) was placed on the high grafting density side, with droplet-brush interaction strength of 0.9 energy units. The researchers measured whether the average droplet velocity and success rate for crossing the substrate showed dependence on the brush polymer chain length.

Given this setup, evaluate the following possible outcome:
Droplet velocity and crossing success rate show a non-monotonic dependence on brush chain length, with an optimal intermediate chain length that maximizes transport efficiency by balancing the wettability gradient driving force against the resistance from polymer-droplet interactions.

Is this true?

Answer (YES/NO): NO